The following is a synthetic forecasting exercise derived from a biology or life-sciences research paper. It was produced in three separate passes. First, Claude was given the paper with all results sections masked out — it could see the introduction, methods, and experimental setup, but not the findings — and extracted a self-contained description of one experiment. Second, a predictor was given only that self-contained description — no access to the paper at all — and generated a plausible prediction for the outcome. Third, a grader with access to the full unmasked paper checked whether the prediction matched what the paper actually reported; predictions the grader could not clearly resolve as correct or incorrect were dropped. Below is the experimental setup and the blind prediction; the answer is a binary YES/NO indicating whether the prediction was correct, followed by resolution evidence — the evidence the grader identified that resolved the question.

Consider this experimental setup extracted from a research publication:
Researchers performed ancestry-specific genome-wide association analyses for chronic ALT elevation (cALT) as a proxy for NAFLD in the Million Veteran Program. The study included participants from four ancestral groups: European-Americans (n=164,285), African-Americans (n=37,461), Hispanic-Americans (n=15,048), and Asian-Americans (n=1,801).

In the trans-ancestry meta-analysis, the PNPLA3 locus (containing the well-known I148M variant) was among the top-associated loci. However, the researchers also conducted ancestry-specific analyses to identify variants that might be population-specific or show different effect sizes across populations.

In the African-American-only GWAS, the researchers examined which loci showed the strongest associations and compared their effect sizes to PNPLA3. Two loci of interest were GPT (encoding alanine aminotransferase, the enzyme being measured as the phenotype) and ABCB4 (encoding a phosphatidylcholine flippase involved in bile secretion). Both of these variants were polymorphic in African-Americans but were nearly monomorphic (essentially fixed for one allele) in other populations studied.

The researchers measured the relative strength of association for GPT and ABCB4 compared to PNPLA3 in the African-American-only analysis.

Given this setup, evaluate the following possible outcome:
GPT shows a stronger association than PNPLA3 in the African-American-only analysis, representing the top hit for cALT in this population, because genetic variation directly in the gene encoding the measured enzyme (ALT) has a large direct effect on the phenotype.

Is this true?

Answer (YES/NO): YES